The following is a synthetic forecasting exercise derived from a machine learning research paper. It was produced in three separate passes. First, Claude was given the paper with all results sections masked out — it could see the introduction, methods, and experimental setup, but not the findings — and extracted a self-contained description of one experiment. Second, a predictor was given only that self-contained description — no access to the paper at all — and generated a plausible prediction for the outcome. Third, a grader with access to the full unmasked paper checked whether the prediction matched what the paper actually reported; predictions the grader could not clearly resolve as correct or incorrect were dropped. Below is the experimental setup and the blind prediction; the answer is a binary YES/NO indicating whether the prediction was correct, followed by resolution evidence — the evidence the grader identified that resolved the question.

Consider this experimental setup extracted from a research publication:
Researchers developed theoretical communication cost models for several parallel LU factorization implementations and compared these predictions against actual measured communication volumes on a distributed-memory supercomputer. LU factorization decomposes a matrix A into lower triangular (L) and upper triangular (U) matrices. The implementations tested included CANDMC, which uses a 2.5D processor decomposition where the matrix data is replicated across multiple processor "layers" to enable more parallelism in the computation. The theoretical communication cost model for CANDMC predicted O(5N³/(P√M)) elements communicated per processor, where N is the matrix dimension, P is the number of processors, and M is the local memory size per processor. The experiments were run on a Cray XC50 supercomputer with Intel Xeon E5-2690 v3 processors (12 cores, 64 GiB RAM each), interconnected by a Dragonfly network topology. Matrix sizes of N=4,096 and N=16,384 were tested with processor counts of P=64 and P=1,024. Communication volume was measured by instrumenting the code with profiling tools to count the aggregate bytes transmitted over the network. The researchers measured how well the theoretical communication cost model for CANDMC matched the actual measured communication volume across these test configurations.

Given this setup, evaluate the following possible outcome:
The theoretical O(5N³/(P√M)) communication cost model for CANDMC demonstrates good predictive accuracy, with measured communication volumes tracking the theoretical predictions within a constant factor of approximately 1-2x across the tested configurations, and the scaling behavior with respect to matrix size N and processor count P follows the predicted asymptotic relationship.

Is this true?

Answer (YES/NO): NO